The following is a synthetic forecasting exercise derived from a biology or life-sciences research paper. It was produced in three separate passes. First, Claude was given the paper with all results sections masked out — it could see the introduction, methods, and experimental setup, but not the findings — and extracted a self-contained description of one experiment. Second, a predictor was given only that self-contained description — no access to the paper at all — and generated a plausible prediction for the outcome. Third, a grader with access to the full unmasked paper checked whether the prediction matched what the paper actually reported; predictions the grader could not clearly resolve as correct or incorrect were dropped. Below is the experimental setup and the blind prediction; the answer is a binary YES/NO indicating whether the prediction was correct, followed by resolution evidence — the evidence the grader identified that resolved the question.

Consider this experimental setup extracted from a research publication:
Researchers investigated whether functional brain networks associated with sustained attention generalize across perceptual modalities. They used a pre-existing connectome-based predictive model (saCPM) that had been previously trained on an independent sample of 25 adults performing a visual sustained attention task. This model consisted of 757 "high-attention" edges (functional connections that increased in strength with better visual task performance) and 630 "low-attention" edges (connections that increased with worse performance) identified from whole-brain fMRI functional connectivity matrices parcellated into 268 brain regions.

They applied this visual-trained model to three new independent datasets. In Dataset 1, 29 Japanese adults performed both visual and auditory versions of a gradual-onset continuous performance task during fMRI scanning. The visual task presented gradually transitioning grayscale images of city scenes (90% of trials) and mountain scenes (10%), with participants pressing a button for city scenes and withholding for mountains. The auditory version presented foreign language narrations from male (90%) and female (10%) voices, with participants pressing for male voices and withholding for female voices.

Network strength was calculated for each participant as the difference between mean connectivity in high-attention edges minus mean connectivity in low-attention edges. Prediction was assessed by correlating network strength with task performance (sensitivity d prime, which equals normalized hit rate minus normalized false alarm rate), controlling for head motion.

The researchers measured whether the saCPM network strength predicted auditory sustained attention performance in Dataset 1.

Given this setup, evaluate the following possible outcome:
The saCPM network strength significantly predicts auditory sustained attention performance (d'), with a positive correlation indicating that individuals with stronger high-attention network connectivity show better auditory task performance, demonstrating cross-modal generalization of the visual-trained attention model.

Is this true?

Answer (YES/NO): YES